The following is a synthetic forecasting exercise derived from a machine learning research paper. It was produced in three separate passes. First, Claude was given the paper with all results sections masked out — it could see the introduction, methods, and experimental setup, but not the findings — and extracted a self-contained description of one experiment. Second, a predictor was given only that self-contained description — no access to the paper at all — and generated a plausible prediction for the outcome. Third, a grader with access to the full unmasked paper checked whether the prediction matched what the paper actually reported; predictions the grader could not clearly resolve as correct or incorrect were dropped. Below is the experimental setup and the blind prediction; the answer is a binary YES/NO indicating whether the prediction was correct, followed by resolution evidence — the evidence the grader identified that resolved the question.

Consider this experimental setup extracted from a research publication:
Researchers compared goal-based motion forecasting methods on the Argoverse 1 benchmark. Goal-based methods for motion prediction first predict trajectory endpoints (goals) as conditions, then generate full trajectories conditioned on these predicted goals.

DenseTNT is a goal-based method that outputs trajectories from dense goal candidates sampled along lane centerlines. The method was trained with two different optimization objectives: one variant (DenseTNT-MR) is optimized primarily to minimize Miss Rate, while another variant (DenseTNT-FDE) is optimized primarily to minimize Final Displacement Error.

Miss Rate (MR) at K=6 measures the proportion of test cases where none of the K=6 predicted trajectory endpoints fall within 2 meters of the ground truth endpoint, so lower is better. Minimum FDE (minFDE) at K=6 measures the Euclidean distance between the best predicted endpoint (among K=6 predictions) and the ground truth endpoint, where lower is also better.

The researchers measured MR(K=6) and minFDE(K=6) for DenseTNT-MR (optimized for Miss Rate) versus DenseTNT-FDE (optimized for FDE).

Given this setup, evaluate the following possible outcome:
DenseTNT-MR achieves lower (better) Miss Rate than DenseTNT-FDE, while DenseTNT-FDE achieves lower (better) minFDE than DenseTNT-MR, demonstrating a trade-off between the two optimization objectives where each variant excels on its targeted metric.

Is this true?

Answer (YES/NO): YES